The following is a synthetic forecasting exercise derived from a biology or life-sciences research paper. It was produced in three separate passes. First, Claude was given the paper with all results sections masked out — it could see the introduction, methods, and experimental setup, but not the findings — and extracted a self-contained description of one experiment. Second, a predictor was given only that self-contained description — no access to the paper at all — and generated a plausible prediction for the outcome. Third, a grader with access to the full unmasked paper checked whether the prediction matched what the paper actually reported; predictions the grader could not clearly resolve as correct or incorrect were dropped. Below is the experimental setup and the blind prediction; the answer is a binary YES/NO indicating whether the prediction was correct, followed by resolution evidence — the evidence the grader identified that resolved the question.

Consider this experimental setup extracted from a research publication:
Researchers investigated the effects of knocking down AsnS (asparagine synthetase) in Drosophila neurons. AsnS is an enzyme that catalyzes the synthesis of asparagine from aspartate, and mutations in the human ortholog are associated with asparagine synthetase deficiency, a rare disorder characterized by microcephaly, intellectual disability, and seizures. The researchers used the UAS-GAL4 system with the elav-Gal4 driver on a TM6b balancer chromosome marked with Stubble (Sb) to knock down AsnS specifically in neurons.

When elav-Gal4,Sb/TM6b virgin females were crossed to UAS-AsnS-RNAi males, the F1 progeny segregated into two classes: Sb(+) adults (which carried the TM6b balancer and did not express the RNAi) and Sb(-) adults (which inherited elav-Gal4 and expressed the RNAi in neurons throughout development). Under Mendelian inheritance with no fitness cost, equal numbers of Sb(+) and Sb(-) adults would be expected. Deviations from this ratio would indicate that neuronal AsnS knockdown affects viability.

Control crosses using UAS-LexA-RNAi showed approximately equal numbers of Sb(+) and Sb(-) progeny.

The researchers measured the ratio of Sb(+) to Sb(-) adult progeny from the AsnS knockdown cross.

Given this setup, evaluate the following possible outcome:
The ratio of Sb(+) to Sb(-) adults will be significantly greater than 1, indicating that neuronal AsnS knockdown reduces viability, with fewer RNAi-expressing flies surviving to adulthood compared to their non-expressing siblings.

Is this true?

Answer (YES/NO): NO